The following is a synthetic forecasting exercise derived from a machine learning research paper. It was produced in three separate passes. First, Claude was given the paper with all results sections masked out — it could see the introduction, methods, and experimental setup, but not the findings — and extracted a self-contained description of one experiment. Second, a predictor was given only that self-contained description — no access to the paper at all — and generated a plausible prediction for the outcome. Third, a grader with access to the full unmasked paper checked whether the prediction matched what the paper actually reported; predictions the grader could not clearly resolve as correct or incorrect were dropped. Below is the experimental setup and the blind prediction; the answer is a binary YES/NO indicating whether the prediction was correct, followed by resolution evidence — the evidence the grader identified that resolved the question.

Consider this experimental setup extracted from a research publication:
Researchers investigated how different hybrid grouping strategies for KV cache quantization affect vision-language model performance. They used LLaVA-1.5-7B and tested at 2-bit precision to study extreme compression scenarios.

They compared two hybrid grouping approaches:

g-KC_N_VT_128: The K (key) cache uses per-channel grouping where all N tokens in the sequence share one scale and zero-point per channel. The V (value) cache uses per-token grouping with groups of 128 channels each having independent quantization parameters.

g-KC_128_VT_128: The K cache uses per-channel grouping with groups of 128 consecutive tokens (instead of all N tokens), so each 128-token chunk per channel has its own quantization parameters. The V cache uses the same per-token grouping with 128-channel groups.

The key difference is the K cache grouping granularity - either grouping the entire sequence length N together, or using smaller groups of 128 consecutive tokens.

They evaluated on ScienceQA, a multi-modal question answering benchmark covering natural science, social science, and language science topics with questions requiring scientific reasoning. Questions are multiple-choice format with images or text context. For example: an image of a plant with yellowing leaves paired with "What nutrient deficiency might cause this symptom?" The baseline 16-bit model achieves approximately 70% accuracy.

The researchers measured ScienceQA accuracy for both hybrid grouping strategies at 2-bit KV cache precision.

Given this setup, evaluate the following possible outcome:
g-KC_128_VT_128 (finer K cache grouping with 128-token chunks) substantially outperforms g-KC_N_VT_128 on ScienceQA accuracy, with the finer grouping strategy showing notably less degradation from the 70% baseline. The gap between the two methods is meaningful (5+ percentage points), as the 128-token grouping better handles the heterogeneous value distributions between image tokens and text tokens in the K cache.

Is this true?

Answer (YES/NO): YES